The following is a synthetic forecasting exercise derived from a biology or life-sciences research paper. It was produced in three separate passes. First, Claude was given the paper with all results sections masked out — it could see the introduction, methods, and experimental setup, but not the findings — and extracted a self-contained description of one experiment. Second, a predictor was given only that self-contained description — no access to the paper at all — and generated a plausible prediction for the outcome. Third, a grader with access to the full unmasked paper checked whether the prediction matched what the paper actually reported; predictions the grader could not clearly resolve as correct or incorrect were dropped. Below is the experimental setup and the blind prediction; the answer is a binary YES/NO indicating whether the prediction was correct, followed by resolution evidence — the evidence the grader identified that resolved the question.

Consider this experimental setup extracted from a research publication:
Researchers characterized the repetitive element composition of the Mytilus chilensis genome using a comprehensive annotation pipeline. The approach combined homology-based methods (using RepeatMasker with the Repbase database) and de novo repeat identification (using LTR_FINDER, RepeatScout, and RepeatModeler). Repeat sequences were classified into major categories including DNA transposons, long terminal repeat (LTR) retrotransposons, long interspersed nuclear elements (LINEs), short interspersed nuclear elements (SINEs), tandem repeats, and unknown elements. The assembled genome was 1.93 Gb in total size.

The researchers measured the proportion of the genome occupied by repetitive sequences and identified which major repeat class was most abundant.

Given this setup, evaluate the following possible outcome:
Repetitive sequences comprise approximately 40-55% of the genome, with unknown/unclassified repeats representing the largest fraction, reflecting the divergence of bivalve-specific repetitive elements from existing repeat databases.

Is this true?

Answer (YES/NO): NO